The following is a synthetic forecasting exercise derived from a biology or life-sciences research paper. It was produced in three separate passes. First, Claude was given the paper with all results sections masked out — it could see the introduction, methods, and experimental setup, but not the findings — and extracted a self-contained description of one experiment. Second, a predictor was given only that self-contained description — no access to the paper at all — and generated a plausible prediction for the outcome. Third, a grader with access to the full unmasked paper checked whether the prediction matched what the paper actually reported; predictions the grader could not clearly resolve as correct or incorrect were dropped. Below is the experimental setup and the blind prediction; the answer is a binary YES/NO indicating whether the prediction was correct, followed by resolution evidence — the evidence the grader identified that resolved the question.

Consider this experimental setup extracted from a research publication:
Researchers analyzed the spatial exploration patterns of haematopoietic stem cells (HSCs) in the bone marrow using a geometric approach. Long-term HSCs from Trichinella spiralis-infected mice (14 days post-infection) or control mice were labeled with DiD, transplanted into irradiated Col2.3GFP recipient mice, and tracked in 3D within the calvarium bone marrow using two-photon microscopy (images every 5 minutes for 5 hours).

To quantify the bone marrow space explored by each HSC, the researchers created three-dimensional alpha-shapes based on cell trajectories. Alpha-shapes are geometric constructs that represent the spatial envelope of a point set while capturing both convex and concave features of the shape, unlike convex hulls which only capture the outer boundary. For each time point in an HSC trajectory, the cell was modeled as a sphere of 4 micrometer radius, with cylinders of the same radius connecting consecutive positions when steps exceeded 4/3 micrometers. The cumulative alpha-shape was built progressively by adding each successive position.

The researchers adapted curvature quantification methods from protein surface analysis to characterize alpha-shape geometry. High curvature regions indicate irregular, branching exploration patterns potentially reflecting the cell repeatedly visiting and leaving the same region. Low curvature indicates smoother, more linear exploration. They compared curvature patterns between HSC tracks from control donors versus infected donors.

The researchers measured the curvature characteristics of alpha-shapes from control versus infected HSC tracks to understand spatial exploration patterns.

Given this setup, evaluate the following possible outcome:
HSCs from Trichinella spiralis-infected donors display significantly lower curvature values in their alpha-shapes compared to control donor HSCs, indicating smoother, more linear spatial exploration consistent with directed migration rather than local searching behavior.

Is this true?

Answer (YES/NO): NO